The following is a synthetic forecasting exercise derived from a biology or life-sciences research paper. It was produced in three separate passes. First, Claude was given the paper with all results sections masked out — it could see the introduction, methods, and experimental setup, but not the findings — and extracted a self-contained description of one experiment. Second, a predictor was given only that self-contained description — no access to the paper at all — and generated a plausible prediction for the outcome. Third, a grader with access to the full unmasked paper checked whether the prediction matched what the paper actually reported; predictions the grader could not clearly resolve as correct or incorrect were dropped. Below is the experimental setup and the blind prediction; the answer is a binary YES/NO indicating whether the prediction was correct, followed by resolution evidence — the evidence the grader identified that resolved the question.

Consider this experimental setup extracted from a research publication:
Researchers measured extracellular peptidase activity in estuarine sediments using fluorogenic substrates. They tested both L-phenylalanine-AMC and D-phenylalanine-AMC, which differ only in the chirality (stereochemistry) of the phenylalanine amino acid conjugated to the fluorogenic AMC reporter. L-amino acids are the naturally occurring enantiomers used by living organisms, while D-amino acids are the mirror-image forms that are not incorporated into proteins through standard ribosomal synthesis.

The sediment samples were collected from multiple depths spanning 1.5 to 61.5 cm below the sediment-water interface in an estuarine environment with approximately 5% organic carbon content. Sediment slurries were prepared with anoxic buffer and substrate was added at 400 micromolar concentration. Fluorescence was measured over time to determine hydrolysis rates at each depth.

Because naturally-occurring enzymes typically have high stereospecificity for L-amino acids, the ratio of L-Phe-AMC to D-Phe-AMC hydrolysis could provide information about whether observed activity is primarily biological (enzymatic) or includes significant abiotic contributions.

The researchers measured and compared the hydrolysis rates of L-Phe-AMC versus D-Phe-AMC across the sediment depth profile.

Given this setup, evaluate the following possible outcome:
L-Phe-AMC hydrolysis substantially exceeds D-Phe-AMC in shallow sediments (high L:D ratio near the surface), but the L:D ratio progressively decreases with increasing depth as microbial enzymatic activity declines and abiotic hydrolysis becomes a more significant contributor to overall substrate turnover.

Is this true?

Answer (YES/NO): NO